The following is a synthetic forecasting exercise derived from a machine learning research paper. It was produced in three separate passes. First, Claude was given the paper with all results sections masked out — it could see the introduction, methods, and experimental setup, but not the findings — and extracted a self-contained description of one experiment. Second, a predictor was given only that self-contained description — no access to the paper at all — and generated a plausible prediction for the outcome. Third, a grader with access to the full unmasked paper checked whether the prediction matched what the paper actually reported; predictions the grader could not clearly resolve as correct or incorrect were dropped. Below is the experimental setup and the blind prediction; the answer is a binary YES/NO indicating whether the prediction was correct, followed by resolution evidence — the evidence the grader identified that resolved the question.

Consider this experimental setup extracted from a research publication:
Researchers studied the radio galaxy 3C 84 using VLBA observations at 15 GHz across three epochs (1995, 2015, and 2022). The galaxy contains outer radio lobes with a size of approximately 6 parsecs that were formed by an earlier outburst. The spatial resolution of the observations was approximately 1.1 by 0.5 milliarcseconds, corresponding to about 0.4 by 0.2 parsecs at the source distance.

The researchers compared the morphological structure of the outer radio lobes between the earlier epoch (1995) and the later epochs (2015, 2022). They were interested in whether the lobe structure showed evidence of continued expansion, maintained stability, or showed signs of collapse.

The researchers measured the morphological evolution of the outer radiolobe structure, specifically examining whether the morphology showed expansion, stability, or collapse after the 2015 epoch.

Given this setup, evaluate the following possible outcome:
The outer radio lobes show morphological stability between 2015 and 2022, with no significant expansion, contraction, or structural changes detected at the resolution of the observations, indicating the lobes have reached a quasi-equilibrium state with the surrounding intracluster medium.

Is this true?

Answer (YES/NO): NO